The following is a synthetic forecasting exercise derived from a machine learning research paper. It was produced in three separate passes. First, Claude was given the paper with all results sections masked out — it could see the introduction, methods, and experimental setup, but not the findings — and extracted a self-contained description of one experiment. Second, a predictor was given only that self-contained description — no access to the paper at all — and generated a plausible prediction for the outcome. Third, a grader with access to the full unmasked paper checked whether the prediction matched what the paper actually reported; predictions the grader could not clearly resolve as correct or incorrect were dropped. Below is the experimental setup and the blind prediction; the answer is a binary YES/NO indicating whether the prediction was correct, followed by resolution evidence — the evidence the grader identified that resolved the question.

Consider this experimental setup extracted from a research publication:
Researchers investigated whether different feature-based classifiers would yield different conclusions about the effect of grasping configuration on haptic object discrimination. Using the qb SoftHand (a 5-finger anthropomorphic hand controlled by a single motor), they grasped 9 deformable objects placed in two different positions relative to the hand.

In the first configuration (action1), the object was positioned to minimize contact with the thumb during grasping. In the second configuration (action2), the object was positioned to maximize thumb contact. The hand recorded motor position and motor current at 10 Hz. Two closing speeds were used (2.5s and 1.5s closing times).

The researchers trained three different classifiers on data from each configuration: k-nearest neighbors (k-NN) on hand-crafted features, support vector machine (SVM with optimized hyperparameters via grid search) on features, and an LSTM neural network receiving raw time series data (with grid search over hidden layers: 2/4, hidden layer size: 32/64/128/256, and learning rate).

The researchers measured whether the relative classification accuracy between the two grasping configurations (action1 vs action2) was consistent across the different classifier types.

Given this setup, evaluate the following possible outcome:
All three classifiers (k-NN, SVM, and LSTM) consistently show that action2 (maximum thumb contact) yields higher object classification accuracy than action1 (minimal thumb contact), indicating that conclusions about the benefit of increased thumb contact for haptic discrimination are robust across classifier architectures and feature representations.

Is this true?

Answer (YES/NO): NO